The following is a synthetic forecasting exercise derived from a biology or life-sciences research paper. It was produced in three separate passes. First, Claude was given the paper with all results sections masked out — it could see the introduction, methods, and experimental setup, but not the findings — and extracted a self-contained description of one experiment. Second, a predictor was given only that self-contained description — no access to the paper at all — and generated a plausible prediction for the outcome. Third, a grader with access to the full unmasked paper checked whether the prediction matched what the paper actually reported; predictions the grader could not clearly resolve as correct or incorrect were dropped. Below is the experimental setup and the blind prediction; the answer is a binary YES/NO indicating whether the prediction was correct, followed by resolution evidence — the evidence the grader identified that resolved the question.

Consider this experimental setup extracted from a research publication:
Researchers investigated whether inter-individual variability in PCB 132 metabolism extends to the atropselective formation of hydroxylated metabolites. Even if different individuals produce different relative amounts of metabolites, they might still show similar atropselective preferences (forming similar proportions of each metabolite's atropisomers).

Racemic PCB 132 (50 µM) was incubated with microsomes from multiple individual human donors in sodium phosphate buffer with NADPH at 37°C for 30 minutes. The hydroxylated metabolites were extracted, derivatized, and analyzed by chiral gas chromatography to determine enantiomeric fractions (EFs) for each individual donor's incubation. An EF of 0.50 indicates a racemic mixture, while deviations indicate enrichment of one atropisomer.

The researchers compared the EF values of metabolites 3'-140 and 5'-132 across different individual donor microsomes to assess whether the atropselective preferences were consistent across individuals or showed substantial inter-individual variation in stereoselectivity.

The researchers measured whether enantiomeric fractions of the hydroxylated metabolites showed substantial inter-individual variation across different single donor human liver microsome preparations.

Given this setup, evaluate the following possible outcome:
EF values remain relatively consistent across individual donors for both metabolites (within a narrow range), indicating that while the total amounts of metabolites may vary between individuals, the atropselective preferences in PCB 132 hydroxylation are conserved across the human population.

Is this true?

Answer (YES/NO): YES